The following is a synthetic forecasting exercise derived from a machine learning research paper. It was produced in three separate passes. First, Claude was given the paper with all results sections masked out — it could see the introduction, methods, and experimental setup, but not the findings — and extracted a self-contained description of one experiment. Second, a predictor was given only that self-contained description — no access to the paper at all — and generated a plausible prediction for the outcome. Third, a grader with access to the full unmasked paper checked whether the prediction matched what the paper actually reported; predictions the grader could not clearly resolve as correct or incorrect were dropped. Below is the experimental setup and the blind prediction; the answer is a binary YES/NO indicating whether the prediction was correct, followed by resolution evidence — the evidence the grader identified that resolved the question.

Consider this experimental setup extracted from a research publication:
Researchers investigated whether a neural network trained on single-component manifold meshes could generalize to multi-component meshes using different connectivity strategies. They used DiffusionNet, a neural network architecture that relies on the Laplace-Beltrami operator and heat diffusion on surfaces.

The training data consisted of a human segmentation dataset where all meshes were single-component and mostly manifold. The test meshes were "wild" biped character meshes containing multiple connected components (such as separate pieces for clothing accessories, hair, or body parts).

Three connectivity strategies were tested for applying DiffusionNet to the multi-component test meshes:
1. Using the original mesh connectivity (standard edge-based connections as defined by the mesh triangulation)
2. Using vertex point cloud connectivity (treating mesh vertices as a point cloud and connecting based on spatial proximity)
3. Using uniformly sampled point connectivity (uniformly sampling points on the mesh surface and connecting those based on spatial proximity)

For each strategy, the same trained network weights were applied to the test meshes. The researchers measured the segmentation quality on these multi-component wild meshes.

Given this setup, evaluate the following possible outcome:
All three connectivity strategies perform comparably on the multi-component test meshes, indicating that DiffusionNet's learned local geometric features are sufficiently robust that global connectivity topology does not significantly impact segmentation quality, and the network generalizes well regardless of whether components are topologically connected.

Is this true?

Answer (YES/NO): NO